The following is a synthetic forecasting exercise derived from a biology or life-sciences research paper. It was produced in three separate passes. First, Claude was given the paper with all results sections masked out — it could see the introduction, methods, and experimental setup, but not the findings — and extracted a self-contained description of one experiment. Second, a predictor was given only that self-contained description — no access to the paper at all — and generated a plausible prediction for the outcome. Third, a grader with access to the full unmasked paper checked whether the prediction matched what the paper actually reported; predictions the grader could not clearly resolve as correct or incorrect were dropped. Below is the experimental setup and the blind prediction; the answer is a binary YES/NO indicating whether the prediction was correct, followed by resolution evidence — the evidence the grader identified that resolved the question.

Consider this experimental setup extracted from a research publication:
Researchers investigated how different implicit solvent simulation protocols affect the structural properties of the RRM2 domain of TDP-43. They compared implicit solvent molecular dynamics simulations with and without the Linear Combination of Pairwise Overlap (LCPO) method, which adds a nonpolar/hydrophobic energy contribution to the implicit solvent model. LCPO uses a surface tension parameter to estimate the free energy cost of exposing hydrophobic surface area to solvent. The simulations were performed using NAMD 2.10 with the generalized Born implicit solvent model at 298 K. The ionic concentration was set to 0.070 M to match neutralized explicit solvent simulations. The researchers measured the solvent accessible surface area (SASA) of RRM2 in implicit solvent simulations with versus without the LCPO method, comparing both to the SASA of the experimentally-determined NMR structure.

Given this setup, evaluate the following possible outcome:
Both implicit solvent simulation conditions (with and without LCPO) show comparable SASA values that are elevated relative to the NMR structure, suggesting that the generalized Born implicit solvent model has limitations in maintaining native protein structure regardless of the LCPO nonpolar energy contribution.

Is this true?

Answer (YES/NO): NO